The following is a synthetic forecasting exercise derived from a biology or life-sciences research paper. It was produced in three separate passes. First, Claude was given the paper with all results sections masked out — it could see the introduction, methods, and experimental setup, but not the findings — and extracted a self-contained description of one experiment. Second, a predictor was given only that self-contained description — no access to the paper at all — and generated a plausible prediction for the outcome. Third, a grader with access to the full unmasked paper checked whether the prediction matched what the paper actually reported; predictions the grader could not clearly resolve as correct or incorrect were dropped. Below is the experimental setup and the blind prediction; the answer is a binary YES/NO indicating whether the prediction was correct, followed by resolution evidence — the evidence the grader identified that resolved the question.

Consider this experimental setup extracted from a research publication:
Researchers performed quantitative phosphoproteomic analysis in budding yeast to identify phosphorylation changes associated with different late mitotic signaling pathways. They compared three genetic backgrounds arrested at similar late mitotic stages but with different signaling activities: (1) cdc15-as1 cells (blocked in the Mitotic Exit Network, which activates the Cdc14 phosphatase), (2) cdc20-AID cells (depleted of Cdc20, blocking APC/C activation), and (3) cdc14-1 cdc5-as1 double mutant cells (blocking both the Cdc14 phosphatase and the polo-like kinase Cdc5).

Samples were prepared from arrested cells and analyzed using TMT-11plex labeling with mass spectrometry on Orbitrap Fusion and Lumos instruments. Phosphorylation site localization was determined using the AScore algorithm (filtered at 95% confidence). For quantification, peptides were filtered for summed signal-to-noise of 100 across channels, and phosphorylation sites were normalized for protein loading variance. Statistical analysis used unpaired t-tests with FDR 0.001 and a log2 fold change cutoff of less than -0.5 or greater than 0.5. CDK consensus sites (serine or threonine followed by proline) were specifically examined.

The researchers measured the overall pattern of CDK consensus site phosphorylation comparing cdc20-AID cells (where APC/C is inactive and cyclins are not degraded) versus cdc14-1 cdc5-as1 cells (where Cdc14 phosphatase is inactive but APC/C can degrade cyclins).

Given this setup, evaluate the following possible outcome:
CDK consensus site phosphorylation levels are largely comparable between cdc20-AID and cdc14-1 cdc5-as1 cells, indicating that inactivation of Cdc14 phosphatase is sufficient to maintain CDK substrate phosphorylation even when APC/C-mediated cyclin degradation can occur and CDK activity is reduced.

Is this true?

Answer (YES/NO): NO